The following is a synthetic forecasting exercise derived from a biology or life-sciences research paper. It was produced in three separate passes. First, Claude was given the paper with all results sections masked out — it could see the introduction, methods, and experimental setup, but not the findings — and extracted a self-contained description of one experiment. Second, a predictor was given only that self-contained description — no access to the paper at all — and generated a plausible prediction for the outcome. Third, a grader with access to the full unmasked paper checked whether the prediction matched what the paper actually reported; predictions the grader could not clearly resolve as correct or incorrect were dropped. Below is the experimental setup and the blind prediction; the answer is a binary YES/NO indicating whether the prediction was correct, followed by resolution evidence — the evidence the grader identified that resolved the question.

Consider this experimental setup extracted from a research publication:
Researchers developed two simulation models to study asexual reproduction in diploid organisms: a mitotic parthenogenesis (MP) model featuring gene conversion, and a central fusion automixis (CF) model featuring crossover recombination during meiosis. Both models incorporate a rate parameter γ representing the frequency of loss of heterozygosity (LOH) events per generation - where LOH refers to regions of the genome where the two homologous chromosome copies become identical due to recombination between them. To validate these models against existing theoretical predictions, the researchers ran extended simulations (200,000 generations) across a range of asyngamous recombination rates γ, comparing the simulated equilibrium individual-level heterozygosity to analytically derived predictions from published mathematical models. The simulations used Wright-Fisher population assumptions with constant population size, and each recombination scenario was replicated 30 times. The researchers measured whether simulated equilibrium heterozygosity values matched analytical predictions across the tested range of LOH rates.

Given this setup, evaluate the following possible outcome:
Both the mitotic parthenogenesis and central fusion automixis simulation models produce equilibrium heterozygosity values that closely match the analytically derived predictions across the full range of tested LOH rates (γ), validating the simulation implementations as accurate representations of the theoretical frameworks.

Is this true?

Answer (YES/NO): NO